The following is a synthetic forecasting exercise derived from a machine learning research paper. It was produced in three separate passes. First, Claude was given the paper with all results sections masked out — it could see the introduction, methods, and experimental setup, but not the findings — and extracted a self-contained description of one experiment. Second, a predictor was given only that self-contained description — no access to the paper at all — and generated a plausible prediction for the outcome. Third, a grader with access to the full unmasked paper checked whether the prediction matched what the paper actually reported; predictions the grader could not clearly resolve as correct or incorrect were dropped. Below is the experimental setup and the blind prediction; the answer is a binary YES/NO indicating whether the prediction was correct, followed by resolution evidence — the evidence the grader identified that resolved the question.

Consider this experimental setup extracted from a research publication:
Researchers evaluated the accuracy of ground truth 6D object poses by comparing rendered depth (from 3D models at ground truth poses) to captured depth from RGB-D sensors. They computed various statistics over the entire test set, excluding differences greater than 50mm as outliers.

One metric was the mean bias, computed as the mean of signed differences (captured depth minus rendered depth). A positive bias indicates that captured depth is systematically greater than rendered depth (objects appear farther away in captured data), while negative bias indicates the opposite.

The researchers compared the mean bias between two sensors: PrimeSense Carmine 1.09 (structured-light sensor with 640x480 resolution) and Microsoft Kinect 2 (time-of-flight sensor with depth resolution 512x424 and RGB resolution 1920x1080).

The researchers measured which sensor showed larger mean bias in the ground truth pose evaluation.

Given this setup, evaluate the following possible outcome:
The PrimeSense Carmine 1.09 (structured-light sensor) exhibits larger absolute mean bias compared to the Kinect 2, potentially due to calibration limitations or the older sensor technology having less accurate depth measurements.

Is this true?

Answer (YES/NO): NO